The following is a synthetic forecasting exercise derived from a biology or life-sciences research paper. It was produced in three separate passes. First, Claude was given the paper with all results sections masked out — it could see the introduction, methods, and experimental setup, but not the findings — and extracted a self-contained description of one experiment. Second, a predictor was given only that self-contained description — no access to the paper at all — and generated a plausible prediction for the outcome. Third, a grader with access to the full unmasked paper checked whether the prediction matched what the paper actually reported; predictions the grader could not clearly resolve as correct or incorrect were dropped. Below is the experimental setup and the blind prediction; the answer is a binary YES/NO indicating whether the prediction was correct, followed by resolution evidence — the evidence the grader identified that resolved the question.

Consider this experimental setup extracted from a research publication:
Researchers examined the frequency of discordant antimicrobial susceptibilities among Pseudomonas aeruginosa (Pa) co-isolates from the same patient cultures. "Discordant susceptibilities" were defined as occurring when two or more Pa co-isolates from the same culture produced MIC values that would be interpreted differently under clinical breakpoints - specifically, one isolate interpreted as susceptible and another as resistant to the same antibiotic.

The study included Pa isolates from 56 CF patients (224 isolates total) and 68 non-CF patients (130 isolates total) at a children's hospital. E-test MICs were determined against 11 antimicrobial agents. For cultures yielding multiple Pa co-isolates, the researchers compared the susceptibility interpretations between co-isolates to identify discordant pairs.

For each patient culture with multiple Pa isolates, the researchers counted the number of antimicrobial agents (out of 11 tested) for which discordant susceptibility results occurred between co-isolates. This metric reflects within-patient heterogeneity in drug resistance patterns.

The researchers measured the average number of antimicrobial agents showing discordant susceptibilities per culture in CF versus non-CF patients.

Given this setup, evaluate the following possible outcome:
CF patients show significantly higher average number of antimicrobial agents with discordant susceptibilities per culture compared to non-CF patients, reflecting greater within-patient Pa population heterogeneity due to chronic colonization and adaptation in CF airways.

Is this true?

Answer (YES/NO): YES